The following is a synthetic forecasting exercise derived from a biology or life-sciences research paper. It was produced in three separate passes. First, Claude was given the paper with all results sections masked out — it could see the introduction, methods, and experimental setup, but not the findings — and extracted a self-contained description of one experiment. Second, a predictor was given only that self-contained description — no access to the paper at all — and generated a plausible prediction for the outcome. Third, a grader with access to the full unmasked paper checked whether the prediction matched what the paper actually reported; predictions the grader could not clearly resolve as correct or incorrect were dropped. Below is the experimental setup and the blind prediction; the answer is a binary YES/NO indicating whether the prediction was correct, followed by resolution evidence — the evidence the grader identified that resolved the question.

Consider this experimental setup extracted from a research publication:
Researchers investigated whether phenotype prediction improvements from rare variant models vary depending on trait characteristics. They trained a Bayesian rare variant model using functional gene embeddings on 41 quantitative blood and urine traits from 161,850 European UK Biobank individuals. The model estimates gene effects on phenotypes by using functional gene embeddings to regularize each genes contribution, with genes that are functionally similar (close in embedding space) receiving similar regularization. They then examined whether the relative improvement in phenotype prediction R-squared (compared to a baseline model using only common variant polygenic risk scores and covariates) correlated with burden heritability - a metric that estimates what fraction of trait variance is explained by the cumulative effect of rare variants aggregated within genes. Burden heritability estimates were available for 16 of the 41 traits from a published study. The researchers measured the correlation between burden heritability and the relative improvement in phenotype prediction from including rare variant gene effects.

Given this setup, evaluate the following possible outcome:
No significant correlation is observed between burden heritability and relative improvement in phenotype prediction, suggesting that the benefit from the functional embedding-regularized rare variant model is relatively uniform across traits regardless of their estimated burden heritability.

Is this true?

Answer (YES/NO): NO